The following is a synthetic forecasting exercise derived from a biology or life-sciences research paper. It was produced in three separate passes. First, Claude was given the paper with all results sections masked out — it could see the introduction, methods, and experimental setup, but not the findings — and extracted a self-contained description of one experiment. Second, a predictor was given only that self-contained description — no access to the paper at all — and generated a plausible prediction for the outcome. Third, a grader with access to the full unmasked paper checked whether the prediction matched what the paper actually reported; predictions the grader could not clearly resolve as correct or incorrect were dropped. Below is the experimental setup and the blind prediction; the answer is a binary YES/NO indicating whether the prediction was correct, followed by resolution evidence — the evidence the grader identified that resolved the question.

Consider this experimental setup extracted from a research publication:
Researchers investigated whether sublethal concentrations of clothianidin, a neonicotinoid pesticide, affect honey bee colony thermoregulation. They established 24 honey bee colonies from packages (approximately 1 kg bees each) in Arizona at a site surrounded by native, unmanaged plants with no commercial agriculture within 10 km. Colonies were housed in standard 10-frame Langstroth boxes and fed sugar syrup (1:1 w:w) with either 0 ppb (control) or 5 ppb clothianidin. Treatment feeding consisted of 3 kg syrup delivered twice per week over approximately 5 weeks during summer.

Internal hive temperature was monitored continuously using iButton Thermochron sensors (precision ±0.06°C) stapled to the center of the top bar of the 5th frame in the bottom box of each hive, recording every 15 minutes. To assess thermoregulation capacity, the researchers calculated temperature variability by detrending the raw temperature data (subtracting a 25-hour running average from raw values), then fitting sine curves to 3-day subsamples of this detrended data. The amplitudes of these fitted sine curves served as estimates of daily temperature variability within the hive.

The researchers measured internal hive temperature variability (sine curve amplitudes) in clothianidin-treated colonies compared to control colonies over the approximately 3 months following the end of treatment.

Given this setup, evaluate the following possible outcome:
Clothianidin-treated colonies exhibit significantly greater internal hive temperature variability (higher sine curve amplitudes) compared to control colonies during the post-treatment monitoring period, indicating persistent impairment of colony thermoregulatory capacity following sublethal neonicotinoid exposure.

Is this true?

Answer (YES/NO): NO